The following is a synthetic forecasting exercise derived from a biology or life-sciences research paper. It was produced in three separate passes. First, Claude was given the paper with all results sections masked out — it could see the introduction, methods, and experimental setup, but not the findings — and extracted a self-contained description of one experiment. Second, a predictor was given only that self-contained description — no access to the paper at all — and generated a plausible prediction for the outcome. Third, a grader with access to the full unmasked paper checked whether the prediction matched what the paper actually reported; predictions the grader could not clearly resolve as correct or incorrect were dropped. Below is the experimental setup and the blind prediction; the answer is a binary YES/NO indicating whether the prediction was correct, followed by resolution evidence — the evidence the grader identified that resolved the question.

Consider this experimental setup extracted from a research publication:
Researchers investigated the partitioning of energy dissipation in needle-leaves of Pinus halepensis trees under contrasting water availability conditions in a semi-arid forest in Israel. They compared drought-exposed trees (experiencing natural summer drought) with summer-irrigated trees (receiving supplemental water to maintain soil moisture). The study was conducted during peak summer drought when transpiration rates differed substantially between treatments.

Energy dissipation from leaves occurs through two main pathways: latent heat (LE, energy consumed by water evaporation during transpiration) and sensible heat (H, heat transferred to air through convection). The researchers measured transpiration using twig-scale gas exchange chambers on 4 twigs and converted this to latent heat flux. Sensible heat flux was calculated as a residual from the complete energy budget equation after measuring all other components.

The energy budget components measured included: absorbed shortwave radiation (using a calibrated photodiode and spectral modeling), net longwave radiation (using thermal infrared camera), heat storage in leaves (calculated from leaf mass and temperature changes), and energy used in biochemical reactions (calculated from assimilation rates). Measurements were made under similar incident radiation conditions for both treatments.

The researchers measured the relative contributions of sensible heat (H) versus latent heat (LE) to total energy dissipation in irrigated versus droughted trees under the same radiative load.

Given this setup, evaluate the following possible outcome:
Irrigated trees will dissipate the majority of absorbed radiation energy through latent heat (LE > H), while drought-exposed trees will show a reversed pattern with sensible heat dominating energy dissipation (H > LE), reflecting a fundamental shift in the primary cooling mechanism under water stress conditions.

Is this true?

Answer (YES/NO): NO